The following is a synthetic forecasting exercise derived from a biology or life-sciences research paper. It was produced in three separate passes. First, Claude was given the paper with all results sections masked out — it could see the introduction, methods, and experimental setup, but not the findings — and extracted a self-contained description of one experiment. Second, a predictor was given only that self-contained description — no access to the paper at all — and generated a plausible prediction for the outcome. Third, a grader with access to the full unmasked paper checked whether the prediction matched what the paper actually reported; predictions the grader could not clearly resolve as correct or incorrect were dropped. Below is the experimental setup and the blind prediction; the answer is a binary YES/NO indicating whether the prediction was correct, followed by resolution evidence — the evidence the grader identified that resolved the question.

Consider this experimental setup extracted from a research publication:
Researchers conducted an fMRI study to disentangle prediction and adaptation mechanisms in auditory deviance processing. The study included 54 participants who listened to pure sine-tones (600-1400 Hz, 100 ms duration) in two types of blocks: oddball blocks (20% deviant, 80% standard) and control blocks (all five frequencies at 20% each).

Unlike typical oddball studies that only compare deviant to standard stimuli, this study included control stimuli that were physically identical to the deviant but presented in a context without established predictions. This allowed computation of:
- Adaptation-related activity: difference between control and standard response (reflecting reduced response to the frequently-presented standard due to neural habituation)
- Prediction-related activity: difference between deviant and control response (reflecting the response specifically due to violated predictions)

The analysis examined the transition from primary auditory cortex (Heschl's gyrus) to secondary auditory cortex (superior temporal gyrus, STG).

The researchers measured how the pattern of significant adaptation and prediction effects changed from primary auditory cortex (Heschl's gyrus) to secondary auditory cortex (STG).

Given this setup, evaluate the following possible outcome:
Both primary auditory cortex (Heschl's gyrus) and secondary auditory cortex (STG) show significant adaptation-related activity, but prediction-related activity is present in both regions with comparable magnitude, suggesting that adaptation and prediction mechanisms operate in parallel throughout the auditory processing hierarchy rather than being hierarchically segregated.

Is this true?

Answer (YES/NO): NO